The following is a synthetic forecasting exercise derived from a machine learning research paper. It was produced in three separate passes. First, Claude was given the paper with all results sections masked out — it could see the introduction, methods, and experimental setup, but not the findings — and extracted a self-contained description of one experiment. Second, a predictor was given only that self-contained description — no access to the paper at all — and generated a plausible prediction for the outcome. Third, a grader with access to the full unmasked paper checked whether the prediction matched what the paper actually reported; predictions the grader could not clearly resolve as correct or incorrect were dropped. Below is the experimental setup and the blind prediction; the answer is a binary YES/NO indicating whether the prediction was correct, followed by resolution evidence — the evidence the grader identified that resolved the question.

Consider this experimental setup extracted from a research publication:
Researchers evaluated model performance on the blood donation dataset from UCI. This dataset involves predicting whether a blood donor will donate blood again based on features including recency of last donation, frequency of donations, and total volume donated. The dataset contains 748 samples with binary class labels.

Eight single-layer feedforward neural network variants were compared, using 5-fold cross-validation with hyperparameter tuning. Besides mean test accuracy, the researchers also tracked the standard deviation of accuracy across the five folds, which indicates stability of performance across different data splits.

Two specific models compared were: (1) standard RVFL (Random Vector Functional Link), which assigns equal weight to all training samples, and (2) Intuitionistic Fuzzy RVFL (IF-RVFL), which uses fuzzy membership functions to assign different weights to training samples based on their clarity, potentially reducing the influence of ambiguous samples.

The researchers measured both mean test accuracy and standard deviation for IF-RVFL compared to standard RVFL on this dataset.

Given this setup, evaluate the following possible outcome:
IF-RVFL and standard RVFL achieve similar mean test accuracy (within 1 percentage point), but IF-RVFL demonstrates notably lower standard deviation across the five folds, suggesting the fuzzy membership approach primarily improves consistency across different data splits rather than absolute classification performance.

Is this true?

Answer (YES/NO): NO